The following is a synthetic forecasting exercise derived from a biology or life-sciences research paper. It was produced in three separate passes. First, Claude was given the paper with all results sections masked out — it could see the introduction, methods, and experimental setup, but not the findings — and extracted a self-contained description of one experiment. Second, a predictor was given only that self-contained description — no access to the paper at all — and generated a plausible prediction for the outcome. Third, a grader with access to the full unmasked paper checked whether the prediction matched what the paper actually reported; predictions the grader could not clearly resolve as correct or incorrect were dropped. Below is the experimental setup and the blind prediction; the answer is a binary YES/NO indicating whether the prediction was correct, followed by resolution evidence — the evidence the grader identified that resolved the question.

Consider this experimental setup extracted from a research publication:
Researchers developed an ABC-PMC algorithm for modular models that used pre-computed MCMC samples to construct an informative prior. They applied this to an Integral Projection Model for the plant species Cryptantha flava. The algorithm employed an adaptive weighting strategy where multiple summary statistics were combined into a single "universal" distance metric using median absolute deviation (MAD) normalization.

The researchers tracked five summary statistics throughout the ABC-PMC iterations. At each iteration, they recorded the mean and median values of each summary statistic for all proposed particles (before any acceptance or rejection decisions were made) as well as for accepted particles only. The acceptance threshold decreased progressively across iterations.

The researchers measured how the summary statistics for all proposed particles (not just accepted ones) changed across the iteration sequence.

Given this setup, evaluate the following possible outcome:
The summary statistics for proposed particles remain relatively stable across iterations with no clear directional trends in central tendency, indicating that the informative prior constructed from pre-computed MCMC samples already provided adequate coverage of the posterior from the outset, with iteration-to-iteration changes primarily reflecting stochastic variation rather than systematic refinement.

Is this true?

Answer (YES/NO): NO